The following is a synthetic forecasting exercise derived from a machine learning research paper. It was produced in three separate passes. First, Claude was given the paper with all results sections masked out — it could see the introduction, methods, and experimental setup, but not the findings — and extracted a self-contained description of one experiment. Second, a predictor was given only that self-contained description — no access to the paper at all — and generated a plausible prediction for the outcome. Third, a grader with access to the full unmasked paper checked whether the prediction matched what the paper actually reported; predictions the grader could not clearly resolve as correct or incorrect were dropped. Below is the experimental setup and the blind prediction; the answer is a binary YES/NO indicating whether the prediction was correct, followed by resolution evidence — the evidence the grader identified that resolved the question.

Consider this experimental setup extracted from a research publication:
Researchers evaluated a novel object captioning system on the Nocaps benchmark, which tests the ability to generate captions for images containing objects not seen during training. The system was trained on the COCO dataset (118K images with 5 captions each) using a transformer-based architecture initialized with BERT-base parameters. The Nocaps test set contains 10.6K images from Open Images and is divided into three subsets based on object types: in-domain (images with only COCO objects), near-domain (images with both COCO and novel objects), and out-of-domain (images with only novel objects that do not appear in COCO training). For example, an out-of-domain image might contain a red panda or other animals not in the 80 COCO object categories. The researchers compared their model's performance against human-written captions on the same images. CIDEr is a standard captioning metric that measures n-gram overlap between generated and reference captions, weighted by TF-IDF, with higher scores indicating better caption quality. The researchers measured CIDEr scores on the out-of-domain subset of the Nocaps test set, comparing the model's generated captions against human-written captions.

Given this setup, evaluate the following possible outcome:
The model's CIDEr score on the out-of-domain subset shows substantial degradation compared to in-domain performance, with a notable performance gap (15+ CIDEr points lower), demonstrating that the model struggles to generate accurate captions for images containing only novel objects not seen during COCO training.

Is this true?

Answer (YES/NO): NO